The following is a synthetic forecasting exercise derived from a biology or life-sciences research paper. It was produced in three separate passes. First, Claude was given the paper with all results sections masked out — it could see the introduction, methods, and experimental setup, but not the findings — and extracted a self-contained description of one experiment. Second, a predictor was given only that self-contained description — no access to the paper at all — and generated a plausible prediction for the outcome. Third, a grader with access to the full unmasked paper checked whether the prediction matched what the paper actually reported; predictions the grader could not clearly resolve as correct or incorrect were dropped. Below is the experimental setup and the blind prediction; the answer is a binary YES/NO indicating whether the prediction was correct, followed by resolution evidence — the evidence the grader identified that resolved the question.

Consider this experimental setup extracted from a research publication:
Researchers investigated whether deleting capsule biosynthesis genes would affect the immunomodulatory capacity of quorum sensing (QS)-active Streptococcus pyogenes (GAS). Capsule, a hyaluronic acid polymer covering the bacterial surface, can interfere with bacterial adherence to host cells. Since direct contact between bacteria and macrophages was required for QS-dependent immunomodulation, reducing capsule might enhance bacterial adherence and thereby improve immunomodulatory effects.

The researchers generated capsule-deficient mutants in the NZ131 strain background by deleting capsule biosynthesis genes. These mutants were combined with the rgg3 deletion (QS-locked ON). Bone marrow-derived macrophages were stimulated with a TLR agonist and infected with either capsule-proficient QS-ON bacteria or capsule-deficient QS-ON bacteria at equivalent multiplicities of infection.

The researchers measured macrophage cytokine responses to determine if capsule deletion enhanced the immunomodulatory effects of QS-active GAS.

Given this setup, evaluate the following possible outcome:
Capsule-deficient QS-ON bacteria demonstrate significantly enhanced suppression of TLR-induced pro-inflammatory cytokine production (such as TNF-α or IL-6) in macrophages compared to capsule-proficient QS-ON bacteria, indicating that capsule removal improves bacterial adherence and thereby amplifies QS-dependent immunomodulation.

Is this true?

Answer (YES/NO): NO